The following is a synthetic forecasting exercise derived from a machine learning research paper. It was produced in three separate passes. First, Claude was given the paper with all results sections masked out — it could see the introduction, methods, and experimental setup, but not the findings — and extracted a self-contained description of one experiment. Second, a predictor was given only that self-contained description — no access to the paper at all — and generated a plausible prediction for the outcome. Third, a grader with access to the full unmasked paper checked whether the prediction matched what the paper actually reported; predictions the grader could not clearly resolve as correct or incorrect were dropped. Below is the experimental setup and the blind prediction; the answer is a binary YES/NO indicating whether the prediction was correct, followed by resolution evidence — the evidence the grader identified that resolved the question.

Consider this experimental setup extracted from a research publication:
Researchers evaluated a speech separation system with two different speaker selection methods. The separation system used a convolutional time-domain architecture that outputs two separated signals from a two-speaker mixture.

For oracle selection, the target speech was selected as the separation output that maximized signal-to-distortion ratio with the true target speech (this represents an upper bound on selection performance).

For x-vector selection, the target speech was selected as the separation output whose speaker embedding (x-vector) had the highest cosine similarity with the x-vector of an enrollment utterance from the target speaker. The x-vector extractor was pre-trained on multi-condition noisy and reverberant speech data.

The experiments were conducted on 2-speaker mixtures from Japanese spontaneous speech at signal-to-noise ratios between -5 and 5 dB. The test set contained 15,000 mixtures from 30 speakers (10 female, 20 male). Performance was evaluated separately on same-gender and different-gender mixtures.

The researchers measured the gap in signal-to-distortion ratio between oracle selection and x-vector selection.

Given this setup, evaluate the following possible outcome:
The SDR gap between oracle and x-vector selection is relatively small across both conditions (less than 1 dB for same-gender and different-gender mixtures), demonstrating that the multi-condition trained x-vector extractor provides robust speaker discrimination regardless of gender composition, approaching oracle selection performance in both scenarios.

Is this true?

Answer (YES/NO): NO